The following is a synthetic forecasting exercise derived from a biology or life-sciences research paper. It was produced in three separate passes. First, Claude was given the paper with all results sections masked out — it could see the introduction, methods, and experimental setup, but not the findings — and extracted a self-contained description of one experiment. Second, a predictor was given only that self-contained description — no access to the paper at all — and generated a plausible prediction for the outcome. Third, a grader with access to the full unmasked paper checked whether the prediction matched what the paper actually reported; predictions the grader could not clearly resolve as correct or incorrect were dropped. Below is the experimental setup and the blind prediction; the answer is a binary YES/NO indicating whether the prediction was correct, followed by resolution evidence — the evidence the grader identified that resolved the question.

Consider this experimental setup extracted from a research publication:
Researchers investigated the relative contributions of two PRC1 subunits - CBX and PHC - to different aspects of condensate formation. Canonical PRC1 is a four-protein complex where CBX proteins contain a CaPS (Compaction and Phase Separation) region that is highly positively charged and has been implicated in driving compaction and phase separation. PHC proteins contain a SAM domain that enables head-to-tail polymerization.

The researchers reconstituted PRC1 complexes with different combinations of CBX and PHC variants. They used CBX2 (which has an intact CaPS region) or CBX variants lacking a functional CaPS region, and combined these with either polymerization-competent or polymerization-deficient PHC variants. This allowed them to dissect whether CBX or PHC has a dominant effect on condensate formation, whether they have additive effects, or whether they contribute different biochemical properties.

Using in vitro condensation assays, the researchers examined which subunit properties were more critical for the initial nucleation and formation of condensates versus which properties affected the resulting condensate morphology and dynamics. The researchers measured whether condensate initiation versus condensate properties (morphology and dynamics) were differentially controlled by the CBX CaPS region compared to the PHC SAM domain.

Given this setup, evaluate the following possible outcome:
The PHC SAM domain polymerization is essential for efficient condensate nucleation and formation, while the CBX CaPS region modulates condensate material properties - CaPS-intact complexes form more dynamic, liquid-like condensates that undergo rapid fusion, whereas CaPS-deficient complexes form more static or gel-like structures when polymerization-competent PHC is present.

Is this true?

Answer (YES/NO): NO